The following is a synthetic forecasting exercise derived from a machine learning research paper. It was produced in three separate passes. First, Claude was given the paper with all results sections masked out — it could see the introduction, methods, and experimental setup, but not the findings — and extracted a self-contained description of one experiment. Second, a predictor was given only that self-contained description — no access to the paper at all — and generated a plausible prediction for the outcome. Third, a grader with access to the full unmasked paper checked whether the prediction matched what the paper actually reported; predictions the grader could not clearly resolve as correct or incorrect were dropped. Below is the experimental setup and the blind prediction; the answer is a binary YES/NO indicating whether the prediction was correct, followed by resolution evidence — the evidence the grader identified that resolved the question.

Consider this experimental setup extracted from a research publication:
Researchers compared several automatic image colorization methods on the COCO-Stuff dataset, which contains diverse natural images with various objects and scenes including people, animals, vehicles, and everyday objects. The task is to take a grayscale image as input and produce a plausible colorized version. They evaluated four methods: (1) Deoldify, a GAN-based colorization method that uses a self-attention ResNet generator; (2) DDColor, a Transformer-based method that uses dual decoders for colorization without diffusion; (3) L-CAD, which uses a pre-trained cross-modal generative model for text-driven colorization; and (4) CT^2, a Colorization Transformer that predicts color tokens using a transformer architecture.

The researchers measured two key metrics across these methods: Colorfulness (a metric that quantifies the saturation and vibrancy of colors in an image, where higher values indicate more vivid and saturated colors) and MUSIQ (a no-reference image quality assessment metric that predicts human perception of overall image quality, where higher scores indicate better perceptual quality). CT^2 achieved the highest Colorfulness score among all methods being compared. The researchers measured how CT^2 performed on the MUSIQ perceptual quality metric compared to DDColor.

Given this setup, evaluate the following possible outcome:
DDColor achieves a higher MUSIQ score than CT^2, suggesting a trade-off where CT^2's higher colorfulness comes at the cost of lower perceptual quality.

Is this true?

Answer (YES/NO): YES